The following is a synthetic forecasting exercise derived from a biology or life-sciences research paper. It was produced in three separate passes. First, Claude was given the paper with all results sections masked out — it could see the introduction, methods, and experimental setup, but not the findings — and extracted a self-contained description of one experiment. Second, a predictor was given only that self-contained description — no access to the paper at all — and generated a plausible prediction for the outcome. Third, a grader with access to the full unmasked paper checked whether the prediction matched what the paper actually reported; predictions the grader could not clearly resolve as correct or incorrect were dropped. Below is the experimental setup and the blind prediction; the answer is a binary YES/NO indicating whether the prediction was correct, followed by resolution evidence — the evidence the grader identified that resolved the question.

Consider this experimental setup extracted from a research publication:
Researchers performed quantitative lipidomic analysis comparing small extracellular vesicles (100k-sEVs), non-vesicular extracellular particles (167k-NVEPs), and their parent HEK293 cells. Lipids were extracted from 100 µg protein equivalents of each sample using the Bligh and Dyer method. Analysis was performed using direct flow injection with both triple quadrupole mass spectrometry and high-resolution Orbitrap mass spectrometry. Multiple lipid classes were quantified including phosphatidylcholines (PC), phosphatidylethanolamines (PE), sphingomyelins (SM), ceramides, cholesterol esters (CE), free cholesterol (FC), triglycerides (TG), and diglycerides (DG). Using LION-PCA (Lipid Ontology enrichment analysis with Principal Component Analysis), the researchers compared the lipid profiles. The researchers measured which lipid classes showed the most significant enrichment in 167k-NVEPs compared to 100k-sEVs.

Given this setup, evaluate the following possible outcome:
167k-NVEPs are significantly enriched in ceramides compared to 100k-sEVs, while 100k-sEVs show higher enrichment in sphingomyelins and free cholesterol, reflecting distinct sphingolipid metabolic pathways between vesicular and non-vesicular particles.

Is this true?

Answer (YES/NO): NO